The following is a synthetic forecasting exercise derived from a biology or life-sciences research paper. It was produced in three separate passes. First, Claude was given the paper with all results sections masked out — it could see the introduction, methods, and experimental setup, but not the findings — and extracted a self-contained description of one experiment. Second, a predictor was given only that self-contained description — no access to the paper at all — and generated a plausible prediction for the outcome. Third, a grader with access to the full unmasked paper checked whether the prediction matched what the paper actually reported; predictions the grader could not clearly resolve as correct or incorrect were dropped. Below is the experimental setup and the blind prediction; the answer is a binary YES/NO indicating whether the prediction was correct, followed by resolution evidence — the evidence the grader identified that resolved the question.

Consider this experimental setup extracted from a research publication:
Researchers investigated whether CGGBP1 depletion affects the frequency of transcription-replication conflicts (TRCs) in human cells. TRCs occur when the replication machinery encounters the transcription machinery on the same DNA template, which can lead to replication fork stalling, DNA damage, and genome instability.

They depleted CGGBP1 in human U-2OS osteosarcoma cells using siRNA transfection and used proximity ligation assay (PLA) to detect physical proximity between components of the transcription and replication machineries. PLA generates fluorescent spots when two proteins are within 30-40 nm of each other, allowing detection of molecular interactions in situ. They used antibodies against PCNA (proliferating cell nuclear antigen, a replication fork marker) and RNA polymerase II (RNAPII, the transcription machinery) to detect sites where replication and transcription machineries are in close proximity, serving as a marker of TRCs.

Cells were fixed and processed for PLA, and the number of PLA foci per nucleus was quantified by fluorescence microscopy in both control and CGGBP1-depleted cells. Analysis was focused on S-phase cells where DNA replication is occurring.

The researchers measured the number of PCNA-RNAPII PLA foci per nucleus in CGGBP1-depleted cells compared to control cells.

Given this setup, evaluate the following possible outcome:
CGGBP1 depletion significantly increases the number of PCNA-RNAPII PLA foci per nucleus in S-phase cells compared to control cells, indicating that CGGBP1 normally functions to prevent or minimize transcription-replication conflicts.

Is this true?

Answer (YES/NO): YES